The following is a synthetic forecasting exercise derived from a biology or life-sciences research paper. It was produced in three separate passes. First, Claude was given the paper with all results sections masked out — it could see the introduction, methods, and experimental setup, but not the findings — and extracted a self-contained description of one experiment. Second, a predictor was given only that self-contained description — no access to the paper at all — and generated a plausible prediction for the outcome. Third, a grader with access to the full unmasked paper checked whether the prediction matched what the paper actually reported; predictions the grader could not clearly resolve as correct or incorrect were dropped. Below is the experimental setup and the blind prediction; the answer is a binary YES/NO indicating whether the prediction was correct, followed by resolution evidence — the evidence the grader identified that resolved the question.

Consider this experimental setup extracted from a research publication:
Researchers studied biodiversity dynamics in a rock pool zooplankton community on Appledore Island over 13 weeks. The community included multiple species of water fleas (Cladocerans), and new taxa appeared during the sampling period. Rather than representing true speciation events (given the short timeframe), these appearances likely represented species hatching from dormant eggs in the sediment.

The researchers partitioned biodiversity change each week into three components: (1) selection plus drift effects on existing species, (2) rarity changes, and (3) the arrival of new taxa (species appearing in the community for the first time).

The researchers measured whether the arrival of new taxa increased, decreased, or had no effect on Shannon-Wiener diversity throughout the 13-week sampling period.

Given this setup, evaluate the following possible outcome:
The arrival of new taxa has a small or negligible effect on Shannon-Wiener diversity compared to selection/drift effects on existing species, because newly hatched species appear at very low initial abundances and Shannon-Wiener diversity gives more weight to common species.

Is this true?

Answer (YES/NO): YES